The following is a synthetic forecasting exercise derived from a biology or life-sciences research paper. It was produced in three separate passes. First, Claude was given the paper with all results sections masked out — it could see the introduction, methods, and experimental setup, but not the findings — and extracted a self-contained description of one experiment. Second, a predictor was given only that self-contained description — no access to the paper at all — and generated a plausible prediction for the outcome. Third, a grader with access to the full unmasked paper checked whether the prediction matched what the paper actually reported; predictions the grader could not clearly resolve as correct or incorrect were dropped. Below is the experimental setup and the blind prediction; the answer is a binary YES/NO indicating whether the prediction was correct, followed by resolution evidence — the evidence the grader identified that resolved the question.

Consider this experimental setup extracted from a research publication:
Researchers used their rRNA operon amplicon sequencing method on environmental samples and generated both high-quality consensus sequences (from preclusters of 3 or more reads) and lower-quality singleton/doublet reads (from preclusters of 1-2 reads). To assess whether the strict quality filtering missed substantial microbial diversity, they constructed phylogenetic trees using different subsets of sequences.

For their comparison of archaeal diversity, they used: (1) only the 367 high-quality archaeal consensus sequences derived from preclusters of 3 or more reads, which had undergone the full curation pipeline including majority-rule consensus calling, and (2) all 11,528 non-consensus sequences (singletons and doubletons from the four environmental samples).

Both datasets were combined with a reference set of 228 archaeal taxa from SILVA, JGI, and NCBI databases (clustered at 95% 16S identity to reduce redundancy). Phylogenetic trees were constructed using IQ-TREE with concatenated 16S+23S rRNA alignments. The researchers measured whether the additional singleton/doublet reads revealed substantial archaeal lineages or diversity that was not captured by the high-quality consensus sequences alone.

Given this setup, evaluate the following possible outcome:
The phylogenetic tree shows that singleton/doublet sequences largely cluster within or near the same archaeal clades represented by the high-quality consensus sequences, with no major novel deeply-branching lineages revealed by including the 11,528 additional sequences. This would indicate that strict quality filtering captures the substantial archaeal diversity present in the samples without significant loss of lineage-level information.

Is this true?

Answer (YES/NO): NO